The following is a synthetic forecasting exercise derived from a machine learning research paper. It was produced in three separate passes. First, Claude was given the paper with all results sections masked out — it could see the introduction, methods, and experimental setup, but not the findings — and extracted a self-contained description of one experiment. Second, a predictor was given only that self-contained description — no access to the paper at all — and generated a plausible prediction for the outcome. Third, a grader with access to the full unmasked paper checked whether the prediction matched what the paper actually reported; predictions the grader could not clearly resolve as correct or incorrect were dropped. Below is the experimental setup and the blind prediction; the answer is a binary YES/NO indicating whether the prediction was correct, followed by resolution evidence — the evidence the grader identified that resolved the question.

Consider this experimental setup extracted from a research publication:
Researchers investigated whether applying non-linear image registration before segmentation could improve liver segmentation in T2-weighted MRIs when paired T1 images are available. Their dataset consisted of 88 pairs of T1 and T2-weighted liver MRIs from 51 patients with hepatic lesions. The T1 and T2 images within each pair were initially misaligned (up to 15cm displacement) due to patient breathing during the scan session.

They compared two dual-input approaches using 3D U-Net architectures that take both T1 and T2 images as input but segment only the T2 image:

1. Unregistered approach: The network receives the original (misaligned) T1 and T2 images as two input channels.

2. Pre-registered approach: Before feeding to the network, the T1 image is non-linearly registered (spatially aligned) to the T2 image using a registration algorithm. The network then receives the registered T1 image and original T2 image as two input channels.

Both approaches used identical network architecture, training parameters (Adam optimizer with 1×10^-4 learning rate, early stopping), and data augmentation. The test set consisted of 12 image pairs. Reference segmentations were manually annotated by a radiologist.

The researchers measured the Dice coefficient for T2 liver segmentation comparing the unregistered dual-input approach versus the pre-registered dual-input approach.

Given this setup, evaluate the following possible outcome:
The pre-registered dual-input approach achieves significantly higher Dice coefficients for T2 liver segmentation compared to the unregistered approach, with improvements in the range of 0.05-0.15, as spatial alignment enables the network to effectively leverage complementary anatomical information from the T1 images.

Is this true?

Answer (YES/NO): NO